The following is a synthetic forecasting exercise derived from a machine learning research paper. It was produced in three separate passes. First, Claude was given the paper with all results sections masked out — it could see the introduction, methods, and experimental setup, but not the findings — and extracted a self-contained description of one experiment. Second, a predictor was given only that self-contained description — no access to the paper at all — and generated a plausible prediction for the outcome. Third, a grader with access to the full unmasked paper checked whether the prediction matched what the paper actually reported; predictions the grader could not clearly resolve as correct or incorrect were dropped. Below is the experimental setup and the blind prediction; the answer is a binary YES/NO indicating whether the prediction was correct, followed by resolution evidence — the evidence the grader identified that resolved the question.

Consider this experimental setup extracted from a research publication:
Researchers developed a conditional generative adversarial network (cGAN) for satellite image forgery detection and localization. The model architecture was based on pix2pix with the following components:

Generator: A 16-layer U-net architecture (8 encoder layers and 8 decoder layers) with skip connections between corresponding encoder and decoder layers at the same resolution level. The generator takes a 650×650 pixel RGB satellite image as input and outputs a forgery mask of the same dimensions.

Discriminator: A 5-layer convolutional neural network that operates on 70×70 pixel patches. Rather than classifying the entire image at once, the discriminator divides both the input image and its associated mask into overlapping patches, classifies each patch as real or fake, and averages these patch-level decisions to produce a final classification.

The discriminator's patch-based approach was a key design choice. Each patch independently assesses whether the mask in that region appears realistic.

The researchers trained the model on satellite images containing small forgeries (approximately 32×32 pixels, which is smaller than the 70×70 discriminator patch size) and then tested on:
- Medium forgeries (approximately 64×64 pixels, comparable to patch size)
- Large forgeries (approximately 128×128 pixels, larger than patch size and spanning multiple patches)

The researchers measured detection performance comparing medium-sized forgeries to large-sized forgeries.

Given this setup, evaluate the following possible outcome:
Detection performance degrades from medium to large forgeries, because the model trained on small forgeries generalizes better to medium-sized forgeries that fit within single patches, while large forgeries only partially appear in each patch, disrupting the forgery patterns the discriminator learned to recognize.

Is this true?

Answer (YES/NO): NO